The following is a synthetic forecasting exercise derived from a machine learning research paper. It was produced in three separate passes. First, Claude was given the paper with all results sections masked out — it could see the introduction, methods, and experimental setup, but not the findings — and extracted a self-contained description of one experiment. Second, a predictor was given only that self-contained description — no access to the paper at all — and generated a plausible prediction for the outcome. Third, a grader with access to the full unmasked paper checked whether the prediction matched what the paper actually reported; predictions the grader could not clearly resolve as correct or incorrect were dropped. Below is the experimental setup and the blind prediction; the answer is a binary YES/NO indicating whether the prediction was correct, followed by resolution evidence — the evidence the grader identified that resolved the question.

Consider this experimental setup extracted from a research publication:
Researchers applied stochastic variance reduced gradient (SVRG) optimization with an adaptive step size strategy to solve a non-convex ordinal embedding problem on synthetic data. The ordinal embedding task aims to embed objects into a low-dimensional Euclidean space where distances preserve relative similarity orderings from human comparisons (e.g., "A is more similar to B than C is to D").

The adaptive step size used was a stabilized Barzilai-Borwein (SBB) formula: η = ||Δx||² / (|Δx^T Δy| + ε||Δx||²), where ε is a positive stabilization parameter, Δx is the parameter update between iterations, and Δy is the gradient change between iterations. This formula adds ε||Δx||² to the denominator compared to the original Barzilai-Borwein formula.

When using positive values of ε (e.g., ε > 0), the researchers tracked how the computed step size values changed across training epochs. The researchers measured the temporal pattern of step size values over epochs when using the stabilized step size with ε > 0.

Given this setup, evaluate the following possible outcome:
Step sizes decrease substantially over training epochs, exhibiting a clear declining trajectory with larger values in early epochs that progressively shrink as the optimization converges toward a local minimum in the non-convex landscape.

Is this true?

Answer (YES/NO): NO